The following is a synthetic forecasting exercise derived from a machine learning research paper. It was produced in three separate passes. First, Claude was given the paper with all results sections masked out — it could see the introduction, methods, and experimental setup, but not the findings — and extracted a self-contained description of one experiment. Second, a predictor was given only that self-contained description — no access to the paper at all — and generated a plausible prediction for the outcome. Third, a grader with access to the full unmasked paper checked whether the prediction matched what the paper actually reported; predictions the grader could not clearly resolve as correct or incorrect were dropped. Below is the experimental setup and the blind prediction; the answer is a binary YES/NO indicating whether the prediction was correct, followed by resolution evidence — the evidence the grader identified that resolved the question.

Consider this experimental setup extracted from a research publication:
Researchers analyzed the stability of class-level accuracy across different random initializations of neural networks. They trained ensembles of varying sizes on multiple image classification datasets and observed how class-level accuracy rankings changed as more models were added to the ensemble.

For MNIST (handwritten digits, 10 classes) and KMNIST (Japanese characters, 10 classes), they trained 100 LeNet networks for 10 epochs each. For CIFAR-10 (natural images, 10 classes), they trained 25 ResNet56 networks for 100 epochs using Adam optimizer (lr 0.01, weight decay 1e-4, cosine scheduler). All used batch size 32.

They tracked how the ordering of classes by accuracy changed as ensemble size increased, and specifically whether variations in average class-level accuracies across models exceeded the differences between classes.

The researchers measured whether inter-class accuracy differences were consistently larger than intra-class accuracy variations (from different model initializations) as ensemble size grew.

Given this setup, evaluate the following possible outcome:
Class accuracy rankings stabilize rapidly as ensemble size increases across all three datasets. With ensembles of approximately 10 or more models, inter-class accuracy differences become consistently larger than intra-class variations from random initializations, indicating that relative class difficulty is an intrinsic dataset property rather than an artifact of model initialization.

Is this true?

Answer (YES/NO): NO